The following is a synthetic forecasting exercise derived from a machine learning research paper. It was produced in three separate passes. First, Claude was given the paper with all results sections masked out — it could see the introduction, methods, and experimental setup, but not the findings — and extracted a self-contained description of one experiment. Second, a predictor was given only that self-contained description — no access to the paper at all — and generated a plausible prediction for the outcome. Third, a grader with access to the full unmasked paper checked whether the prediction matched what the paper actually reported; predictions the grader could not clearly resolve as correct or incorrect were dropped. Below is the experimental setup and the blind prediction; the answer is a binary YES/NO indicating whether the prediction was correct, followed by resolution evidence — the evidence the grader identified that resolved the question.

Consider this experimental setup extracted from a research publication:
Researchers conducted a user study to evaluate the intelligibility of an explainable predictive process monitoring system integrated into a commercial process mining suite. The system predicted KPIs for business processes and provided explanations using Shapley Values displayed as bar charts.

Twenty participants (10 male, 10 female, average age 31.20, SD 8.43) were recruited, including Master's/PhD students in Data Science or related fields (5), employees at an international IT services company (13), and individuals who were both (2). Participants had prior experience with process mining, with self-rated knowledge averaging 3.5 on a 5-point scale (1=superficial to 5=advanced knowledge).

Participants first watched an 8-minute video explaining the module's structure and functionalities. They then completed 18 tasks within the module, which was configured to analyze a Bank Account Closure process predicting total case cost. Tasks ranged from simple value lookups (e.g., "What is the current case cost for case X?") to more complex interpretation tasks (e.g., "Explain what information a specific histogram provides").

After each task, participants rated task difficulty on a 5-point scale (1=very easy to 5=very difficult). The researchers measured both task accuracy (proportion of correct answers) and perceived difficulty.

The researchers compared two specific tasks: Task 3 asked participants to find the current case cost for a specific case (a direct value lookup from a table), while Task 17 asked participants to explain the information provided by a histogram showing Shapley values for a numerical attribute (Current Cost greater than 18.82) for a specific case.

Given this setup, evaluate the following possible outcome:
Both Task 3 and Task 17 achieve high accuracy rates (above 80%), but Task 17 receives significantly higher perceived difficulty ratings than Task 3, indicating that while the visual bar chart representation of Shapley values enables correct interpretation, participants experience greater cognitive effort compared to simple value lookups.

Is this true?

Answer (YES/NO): NO